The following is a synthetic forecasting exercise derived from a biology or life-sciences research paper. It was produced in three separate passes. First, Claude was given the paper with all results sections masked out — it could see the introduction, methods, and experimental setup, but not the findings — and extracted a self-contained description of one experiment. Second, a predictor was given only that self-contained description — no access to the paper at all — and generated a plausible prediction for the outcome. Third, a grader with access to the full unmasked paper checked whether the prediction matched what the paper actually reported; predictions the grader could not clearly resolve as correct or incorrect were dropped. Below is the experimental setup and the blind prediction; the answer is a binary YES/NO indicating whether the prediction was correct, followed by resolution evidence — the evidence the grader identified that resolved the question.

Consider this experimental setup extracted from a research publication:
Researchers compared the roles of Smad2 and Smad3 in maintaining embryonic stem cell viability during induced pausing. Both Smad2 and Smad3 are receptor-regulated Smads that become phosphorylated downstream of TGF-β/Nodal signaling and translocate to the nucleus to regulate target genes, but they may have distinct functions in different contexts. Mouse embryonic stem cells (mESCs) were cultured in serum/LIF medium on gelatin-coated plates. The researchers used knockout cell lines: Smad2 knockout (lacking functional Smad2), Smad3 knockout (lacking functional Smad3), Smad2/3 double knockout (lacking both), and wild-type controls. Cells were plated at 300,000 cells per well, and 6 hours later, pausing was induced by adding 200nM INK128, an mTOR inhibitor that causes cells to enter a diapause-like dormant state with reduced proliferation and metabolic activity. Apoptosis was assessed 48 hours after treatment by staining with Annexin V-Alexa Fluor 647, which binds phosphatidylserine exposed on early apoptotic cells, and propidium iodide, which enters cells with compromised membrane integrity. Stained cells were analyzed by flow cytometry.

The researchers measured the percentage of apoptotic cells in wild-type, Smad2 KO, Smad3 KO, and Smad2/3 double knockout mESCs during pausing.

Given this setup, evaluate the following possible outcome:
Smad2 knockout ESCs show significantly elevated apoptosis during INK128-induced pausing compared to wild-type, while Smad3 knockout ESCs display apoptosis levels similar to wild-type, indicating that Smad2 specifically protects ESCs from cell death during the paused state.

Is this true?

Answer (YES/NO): YES